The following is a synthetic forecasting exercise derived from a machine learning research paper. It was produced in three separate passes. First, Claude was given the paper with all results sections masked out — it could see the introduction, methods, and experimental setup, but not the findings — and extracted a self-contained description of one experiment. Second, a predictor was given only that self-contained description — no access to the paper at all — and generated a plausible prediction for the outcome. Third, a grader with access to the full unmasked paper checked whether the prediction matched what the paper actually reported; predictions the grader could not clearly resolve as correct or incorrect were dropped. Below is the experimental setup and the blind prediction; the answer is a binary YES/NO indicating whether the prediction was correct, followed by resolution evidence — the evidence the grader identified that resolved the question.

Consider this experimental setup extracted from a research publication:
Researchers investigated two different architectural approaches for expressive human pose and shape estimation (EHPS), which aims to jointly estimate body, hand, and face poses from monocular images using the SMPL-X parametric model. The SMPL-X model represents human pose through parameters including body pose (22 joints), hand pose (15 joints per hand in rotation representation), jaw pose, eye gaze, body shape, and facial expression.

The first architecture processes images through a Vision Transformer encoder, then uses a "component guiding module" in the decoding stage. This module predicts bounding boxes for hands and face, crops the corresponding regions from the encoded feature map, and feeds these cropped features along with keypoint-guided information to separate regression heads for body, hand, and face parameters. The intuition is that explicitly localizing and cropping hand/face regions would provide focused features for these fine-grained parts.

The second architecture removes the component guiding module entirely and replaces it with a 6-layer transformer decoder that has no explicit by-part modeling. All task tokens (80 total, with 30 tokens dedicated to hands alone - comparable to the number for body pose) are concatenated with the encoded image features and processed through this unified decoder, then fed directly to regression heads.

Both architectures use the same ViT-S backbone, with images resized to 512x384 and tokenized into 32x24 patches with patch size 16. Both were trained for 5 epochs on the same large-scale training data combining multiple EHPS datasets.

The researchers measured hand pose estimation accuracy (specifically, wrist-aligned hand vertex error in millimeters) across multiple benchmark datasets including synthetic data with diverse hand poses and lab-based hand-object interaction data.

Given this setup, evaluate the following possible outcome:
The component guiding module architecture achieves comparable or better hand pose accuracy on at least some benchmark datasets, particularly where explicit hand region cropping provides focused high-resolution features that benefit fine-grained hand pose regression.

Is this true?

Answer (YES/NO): NO